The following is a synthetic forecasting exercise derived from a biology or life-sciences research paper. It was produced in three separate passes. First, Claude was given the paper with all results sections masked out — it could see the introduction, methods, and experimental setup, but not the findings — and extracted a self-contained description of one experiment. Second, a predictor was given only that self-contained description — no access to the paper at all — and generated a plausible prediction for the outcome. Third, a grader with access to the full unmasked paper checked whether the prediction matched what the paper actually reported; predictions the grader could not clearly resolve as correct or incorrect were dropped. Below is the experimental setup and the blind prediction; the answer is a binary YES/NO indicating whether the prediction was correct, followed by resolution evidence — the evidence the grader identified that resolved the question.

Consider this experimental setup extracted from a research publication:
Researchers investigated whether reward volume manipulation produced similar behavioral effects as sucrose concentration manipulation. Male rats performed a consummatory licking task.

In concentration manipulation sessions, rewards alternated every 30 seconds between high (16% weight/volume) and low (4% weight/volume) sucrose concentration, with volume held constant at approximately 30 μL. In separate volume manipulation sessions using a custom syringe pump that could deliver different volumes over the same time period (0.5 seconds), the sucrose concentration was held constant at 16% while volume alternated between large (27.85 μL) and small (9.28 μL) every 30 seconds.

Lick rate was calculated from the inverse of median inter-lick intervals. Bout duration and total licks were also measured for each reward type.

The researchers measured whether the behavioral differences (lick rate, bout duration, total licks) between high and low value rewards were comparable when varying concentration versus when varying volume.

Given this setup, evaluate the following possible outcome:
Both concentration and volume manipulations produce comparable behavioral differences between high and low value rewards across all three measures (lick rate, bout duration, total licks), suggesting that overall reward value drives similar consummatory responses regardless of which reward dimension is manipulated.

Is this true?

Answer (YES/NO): NO